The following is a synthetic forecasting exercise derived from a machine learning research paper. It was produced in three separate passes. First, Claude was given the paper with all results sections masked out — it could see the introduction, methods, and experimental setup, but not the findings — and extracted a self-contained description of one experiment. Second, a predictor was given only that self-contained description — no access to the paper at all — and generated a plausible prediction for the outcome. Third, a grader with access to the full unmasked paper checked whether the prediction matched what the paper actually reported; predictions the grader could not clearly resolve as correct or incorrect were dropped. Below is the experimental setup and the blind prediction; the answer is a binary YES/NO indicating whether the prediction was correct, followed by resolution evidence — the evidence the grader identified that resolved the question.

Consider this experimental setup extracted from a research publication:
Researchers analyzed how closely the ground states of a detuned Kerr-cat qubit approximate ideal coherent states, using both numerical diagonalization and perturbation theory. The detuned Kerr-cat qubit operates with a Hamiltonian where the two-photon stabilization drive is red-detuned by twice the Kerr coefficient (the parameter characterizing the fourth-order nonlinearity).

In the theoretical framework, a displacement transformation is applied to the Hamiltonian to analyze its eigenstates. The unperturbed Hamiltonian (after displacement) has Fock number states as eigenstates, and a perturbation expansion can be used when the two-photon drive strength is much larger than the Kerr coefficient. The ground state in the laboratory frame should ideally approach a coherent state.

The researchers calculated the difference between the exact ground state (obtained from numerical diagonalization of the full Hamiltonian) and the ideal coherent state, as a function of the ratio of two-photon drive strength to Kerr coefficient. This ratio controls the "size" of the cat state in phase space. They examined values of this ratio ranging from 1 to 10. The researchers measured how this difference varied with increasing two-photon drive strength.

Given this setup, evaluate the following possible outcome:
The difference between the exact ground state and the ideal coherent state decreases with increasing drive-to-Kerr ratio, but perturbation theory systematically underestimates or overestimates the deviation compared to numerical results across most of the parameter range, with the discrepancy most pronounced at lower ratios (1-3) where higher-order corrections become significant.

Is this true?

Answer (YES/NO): NO